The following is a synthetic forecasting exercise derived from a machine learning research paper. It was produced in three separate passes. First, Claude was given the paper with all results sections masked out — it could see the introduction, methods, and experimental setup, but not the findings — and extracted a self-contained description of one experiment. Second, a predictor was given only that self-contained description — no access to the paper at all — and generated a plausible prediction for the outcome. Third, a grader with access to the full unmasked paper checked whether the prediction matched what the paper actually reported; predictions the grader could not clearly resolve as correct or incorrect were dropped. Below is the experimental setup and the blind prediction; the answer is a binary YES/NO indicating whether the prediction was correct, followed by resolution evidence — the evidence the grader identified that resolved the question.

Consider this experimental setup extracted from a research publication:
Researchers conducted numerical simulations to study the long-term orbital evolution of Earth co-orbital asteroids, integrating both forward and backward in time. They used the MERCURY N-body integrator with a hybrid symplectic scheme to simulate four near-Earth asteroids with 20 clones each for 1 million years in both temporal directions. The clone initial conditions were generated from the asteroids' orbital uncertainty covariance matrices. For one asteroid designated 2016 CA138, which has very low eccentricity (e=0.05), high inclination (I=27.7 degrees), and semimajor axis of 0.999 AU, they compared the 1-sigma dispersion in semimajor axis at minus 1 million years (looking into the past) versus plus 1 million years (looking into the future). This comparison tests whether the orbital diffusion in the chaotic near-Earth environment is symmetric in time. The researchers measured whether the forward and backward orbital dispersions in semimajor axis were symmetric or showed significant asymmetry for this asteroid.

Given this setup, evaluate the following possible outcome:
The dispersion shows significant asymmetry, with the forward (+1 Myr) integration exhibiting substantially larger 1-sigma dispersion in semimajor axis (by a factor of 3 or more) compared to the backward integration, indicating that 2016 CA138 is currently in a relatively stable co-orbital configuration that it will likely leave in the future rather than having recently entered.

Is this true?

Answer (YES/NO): NO